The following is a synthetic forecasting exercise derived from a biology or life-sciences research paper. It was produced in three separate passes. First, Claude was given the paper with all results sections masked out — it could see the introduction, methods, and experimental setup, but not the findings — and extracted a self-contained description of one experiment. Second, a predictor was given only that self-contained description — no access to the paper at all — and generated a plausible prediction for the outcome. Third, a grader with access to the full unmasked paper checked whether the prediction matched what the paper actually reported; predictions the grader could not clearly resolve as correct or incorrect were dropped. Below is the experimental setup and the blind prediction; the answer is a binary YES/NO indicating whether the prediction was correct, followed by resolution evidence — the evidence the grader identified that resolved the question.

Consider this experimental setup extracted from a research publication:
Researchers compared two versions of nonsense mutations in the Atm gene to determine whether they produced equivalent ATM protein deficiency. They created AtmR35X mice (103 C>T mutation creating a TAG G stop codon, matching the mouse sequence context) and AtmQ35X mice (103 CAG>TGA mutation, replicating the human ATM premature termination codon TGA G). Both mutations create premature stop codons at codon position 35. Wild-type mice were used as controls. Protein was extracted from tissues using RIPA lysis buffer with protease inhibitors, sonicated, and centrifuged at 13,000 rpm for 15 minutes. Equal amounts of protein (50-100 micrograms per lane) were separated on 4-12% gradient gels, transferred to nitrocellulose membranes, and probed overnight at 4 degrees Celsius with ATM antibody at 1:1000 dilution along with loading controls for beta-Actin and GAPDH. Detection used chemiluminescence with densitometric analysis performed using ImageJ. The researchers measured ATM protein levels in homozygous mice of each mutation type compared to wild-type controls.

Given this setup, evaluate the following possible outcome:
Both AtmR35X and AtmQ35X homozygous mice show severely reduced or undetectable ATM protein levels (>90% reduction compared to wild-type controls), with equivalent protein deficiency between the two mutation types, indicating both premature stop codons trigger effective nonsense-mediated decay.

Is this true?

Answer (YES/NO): YES